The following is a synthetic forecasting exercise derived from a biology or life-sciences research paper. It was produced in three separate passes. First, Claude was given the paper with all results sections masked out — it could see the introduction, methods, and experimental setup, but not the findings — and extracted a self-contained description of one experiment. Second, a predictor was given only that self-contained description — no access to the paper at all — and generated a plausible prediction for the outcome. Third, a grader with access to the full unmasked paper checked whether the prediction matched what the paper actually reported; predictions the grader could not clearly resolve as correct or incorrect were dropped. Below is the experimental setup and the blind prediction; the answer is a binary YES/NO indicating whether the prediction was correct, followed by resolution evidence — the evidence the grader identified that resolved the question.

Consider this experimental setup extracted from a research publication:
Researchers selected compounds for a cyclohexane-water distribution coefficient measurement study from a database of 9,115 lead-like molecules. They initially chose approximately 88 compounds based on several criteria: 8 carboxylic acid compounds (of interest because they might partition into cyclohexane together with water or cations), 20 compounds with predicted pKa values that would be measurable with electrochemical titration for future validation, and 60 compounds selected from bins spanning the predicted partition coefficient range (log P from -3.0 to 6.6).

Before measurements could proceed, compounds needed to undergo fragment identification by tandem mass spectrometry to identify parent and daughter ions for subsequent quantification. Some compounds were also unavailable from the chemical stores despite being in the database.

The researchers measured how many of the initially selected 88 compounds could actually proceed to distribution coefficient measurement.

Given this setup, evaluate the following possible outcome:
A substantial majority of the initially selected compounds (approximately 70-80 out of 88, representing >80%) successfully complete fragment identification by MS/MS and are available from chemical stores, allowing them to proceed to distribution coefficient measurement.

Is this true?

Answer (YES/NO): NO